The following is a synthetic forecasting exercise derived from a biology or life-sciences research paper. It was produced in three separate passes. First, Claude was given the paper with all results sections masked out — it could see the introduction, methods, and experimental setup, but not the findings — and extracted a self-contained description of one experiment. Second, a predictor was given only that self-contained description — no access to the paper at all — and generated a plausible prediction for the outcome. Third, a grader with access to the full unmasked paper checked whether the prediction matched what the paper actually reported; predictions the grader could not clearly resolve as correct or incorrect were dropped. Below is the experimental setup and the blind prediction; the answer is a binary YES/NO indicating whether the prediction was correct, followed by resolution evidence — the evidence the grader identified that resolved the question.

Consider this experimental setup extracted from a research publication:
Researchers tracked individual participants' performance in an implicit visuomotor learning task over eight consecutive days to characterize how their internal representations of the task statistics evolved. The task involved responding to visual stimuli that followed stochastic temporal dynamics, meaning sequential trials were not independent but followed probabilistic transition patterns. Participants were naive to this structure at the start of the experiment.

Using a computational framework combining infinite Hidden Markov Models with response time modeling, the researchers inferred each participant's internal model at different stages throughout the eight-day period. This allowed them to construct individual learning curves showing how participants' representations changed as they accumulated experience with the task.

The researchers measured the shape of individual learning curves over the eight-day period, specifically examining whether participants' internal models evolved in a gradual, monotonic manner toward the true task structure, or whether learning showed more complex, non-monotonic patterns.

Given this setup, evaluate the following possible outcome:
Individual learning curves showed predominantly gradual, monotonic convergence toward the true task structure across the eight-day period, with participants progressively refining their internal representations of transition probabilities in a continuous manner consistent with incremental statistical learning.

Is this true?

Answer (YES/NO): NO